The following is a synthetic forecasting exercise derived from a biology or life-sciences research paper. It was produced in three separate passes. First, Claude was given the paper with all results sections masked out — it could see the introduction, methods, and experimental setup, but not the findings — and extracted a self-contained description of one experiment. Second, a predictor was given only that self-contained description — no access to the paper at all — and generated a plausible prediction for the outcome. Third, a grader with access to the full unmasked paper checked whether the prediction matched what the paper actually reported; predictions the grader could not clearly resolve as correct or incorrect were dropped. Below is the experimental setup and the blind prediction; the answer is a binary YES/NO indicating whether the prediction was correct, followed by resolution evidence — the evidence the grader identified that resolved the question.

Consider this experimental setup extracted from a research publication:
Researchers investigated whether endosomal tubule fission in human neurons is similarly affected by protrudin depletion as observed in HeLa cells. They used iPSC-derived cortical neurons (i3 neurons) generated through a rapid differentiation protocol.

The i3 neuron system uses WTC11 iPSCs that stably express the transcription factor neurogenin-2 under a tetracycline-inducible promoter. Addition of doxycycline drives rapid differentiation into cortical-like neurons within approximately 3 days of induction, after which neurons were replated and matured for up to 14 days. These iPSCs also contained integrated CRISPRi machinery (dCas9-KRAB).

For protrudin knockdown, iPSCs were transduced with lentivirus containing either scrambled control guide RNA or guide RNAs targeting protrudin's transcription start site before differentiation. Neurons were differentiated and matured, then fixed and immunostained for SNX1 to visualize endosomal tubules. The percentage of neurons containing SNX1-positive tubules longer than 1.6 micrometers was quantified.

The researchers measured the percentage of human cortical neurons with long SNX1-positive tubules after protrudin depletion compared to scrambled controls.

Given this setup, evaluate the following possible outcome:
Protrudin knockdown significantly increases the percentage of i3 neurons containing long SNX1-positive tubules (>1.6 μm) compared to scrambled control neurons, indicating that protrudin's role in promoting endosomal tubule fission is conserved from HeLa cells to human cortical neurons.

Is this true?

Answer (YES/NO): NO